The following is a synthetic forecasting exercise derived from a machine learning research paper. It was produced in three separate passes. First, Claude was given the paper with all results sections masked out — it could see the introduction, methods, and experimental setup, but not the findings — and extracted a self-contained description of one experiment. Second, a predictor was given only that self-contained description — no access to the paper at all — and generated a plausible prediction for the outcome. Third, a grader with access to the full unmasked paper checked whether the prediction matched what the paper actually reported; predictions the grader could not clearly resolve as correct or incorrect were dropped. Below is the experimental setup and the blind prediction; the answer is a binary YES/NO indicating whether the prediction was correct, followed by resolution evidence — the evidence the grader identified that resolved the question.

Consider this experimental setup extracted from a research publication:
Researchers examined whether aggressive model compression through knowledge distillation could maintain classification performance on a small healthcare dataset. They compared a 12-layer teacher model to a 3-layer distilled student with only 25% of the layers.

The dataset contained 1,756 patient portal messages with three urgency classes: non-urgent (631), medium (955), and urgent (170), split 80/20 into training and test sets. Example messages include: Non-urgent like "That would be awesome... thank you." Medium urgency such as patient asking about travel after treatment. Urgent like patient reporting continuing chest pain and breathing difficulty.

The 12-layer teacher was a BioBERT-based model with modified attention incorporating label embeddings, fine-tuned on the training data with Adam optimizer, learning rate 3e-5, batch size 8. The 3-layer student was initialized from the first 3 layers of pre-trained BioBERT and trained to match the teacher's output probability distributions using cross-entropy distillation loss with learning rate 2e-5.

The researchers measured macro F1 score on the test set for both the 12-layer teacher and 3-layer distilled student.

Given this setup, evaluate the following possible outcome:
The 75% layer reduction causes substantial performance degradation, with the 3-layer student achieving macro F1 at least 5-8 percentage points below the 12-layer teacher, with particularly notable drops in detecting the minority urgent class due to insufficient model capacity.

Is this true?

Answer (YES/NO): NO